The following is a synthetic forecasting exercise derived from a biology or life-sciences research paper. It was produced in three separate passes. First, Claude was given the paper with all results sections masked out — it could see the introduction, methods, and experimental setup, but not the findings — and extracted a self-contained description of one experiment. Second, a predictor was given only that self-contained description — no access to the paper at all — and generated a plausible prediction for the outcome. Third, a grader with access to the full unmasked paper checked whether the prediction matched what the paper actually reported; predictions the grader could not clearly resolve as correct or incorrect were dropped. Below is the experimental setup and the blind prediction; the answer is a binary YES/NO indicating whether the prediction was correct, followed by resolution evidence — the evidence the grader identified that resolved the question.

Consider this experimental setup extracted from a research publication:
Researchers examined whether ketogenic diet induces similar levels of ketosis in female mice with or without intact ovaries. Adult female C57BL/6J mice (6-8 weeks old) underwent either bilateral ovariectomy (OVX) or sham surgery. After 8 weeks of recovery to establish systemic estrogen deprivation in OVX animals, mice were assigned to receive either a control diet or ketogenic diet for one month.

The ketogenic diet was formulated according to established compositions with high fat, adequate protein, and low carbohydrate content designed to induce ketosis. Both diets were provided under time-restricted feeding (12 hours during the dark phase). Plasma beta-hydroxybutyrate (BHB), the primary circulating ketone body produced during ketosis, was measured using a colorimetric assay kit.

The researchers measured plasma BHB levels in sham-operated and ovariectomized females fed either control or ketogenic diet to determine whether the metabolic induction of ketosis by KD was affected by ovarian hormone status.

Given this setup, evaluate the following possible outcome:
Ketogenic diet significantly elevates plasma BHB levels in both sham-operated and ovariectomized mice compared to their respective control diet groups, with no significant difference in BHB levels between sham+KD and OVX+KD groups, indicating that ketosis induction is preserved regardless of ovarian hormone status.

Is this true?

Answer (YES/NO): NO